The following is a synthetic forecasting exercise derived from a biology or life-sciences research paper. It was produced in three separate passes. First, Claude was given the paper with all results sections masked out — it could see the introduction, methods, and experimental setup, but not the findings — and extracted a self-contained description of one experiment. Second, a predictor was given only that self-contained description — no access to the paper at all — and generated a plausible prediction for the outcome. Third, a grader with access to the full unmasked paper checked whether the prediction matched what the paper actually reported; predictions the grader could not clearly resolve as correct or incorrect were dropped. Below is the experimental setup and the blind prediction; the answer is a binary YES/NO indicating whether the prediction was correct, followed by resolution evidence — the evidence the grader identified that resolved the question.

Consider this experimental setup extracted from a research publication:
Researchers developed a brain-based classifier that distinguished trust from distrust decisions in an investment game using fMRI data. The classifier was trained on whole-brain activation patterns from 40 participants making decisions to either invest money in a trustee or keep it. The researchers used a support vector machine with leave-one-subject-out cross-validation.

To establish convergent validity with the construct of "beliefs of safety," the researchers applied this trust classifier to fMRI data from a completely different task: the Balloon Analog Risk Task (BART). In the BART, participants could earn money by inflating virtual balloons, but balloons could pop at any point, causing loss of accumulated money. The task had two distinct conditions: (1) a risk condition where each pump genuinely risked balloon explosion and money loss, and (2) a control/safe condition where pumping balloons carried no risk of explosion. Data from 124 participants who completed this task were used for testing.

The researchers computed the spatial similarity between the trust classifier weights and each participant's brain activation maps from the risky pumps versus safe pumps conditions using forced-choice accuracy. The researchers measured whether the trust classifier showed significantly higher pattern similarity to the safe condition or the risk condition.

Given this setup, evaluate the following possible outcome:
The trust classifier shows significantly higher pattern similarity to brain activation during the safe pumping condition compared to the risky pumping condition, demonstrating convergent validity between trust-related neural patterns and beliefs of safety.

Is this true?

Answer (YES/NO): YES